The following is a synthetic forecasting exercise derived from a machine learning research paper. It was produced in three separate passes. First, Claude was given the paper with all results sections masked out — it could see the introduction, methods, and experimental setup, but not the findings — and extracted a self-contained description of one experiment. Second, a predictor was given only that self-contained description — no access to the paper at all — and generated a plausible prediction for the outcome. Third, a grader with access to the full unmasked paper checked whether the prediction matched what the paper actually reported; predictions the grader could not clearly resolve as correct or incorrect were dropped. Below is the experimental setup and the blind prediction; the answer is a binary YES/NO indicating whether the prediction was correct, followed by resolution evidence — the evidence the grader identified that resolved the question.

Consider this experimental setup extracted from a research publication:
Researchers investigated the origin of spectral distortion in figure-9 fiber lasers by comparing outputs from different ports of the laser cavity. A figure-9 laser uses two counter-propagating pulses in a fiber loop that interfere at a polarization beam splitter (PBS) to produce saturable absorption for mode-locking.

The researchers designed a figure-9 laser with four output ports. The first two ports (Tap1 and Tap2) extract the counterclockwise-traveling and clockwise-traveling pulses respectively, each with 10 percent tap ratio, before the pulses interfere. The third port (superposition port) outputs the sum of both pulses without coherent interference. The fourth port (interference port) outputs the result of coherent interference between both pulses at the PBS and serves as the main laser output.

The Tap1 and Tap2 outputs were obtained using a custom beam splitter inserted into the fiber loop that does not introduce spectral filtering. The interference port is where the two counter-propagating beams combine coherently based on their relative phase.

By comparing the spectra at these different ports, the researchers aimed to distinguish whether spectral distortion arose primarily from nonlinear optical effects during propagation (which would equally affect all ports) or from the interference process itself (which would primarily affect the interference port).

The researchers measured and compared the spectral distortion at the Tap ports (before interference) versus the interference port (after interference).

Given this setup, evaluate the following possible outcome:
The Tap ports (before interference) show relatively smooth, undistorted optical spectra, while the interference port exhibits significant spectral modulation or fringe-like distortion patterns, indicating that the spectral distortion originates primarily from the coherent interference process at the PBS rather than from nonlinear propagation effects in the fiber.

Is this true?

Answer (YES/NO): YES